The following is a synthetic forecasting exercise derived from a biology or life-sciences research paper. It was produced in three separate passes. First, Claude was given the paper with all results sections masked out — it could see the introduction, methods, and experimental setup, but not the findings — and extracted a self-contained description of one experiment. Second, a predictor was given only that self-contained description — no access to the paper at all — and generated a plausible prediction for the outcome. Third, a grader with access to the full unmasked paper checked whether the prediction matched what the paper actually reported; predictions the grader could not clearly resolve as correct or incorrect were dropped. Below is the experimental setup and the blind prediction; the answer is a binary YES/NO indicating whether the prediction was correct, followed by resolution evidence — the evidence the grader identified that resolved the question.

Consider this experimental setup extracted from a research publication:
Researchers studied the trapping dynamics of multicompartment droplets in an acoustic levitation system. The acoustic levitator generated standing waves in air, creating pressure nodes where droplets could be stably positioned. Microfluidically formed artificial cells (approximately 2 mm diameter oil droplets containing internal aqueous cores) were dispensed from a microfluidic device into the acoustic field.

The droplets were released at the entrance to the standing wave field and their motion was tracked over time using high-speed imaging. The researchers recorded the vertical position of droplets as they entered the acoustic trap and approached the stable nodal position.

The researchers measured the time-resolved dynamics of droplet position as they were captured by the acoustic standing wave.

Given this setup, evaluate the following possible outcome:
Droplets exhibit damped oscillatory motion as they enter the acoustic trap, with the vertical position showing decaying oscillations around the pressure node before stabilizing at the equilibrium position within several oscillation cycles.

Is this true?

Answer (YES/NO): YES